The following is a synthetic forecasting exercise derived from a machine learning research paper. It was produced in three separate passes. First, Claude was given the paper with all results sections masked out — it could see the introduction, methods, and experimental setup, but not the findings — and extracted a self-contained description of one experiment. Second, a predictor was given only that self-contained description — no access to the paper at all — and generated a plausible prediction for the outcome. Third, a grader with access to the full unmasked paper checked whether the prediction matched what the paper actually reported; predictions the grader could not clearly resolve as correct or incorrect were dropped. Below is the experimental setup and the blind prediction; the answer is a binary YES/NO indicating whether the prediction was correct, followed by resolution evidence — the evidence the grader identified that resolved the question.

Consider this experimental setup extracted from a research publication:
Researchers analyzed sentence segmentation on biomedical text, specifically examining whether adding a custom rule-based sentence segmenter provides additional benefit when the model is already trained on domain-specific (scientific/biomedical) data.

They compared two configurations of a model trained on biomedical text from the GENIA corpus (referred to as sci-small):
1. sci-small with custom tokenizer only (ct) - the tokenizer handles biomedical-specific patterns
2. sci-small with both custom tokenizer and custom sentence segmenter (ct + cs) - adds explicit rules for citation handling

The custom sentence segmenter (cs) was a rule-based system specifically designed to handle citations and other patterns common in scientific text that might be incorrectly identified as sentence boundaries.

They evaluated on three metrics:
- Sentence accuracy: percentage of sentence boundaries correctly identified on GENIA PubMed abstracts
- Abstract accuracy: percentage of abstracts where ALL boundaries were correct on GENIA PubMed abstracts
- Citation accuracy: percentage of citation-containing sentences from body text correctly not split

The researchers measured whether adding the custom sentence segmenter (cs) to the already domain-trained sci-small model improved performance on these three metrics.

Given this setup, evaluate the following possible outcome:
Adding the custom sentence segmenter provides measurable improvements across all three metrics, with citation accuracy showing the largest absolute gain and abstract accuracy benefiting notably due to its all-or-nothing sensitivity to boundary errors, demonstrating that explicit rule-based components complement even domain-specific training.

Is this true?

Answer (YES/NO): NO